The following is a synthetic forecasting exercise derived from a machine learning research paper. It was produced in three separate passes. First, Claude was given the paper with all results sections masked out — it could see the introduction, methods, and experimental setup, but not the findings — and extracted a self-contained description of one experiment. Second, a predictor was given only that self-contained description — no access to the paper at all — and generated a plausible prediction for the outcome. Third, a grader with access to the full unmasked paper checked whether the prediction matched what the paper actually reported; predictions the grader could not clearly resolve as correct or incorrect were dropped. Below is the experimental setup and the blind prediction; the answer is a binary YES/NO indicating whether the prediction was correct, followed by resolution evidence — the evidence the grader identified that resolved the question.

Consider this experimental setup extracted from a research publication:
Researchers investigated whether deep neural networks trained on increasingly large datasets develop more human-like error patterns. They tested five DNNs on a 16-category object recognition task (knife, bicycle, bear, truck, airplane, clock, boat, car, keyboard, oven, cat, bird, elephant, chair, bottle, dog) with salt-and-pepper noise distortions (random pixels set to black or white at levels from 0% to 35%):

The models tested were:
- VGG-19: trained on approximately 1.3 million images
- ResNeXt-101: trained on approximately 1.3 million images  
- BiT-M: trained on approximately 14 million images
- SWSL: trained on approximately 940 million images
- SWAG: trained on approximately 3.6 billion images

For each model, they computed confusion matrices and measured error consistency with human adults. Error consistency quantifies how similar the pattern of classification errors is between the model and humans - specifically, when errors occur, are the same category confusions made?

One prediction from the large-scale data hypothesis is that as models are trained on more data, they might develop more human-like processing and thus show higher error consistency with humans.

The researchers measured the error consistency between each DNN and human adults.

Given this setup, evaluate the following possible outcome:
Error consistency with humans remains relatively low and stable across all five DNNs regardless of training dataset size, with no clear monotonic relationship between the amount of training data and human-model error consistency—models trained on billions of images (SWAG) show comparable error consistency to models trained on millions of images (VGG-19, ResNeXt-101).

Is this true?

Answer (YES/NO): YES